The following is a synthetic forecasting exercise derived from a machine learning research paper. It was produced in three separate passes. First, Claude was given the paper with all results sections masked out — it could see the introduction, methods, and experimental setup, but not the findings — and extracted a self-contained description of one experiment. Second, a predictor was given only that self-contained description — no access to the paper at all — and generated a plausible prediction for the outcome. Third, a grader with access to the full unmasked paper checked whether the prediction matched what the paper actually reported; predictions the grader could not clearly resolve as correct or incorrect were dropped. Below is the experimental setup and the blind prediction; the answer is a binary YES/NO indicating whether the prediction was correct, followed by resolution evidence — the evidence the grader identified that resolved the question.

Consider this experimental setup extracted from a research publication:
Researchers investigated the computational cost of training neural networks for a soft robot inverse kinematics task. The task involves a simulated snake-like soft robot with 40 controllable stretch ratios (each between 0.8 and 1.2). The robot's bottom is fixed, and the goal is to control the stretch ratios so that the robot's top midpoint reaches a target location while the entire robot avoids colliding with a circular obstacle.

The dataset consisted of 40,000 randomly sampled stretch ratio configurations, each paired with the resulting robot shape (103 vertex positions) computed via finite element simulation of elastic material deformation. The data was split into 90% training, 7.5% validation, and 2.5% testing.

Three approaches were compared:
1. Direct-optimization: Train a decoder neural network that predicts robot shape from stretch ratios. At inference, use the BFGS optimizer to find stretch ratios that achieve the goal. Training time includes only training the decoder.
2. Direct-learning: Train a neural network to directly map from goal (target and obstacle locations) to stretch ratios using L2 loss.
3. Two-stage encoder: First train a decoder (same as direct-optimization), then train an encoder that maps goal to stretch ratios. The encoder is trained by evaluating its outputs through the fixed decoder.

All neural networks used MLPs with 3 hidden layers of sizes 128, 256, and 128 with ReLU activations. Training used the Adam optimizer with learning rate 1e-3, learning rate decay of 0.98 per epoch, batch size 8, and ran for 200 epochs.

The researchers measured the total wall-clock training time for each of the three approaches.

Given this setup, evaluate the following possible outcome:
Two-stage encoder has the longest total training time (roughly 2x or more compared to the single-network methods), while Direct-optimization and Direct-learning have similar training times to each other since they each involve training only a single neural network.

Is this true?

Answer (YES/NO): NO